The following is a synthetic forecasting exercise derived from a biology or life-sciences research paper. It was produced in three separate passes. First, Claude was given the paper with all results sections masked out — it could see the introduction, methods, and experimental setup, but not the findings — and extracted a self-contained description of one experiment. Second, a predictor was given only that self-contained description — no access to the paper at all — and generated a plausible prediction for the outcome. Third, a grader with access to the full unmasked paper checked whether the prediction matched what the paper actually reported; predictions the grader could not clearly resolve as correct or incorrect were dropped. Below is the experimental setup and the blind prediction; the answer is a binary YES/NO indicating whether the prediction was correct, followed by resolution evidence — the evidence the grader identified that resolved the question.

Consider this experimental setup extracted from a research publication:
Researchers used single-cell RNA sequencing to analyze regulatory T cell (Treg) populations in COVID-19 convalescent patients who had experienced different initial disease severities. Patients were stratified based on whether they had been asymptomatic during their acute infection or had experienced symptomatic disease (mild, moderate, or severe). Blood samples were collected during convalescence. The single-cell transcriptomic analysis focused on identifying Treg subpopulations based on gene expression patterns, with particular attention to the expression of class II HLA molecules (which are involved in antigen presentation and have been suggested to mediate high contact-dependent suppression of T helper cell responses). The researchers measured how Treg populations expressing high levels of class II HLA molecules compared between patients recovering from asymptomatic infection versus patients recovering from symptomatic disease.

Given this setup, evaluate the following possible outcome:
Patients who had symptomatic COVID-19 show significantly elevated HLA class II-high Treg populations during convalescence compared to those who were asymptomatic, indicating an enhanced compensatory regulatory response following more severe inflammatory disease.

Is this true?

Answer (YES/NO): NO